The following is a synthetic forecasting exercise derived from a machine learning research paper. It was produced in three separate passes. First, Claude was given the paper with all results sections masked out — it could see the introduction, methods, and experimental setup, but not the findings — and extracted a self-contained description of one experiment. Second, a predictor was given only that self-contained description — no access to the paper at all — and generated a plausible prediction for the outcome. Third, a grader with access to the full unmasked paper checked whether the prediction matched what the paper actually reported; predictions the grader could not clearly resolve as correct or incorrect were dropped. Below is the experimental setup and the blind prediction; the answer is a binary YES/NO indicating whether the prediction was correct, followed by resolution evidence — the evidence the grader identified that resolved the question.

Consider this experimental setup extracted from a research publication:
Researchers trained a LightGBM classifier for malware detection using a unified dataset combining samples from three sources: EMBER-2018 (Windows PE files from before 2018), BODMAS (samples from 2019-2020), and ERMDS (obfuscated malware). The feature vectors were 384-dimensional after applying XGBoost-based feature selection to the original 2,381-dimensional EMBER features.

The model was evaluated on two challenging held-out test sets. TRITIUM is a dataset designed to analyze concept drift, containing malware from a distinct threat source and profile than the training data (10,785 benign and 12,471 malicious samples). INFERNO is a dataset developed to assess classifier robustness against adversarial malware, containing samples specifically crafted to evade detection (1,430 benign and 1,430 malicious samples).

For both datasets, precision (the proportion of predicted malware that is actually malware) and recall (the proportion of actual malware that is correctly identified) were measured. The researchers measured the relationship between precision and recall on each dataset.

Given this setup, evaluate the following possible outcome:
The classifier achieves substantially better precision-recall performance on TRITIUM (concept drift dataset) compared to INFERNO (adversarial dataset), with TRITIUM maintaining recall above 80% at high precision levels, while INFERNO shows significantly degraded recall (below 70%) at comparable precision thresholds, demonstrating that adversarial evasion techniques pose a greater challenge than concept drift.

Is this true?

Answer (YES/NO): NO